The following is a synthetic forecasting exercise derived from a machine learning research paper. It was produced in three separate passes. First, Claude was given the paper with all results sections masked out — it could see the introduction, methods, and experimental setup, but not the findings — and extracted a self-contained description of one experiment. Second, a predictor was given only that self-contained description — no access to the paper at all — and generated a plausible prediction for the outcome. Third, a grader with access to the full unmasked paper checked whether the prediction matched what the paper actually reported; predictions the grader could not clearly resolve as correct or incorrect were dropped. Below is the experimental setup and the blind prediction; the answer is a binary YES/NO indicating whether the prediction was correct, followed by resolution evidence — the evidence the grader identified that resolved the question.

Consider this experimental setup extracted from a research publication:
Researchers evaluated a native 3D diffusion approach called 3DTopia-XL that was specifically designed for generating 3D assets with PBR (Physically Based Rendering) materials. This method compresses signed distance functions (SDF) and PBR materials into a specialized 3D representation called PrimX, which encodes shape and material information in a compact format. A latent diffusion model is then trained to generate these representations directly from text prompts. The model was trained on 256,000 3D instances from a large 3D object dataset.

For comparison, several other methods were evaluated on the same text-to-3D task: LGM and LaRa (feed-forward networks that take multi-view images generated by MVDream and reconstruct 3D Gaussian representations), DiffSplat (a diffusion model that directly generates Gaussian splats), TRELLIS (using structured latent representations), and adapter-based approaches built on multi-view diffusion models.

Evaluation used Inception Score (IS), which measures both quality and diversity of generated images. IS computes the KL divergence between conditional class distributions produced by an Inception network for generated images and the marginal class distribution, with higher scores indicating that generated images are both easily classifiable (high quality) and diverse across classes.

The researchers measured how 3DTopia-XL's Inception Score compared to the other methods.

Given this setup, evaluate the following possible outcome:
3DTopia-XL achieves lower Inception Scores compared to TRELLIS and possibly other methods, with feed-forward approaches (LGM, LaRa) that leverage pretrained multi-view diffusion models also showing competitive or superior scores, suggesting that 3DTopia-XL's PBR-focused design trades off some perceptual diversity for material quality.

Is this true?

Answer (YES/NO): YES